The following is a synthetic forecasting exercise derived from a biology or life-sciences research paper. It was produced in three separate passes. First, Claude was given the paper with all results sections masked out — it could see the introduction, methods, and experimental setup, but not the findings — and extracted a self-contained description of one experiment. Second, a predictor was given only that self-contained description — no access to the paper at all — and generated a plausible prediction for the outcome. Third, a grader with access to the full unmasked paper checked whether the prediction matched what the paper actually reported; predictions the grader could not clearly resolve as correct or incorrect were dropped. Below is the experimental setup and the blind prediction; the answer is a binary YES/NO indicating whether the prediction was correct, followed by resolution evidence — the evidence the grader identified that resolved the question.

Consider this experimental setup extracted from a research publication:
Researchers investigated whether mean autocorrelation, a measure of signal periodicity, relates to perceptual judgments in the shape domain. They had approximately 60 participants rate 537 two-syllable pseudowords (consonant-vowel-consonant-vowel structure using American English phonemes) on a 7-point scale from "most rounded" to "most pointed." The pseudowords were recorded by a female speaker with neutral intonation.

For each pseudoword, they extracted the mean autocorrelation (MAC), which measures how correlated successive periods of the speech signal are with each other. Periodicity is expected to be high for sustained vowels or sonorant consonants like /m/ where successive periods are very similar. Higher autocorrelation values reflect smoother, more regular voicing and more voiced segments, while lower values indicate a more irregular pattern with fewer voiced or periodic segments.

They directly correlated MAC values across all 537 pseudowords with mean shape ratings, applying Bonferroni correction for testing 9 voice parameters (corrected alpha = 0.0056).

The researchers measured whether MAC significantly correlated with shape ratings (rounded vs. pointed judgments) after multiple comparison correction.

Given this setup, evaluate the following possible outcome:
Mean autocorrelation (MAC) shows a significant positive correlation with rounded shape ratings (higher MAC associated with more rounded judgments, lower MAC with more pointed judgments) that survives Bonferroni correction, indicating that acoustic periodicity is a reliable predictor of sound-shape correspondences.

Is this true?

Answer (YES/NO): YES